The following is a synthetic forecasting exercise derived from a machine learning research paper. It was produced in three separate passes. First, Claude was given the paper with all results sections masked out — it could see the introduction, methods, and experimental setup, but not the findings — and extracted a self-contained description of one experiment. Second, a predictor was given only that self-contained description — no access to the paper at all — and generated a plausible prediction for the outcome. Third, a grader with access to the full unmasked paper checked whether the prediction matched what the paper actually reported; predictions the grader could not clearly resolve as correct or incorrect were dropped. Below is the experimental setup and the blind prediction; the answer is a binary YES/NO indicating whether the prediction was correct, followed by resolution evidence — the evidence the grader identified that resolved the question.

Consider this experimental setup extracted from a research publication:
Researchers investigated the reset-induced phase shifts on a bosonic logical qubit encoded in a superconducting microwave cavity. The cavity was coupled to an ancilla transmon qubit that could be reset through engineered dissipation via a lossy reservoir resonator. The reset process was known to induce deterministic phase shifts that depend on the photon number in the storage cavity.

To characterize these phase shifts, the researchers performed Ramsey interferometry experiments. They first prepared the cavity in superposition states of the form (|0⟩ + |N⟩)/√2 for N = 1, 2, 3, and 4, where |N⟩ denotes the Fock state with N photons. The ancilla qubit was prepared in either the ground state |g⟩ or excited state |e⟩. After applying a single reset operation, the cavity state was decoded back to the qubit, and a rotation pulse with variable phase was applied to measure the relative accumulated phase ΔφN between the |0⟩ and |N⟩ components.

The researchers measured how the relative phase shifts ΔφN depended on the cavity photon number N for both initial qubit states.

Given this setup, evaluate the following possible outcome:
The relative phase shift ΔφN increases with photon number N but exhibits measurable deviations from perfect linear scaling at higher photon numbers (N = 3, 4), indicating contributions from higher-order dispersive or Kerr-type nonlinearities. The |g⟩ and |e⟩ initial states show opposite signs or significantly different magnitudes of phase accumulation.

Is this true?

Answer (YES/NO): NO